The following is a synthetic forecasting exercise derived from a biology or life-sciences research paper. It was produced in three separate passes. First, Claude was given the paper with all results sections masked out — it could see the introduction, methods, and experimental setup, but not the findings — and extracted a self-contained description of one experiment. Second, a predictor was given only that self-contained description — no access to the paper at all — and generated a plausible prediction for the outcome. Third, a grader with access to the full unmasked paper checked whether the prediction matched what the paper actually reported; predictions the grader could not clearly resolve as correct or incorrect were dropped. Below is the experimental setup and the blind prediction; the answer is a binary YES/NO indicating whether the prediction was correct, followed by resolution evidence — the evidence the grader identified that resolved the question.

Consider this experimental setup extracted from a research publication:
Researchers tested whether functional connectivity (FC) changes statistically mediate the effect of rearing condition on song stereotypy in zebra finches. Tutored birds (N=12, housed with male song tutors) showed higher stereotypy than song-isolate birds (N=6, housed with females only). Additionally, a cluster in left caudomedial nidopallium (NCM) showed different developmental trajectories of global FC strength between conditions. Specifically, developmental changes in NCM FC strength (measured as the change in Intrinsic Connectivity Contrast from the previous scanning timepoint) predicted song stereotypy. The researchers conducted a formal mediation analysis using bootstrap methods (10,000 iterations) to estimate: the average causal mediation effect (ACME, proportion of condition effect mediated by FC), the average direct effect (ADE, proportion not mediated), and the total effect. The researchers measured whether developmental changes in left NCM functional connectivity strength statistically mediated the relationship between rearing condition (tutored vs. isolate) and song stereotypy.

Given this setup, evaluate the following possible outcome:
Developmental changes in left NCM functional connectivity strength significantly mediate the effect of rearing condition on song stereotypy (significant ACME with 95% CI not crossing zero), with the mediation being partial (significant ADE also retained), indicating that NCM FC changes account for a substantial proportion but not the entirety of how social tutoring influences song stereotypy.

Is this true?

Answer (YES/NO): NO